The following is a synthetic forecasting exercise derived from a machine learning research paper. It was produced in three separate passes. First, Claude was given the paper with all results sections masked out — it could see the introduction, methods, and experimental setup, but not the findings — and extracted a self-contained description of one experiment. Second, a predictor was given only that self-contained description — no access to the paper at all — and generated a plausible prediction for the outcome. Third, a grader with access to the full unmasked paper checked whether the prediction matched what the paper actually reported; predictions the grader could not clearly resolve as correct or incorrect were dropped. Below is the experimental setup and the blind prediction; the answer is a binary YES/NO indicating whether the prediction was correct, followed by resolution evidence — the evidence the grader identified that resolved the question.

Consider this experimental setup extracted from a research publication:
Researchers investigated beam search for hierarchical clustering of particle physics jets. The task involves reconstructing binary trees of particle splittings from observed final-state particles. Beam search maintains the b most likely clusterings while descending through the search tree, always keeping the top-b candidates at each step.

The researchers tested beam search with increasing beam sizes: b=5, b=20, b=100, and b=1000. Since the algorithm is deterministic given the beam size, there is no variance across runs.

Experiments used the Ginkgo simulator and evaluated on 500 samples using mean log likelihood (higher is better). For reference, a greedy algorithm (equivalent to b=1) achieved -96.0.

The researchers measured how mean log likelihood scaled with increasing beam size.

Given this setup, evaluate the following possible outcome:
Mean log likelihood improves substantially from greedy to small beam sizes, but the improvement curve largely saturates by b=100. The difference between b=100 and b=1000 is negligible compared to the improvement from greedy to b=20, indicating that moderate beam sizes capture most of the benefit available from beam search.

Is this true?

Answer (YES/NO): YES